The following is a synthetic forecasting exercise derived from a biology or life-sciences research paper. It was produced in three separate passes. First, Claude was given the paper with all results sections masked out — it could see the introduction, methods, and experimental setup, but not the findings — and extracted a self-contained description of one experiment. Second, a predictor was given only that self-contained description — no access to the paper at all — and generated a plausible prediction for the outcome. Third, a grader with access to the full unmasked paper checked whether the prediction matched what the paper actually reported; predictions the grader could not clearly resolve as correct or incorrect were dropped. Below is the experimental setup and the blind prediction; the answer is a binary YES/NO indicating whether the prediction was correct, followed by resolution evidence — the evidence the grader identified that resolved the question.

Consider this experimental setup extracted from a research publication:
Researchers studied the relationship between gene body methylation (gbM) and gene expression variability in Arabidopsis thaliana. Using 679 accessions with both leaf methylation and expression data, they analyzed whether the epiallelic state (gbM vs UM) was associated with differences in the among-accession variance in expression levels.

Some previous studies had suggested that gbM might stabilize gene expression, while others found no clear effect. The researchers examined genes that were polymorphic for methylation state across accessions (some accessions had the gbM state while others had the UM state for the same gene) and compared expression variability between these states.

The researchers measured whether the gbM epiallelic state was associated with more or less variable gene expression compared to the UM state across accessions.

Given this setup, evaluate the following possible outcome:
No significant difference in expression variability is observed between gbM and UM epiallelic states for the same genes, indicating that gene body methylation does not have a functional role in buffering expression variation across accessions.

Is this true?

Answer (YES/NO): NO